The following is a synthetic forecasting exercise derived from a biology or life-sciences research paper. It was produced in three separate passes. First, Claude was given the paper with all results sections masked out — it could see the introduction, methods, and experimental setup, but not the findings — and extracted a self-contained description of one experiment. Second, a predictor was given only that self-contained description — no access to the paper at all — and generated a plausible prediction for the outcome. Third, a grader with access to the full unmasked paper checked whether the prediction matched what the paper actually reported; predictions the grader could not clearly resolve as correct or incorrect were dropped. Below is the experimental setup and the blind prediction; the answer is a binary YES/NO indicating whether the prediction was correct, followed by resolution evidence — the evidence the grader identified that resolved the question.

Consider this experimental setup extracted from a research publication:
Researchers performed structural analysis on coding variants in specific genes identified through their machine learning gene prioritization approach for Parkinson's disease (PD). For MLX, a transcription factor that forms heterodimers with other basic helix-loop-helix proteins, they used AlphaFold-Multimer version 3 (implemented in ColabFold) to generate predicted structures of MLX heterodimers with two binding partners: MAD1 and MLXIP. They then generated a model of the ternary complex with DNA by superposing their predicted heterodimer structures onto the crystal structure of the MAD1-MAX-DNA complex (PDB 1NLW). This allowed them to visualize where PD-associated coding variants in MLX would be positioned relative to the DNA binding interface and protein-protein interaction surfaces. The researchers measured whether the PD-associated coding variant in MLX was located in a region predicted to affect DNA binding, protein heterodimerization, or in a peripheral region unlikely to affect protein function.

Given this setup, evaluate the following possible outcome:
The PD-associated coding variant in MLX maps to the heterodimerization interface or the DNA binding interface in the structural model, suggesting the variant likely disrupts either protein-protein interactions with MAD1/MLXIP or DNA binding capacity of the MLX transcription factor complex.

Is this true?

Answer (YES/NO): YES